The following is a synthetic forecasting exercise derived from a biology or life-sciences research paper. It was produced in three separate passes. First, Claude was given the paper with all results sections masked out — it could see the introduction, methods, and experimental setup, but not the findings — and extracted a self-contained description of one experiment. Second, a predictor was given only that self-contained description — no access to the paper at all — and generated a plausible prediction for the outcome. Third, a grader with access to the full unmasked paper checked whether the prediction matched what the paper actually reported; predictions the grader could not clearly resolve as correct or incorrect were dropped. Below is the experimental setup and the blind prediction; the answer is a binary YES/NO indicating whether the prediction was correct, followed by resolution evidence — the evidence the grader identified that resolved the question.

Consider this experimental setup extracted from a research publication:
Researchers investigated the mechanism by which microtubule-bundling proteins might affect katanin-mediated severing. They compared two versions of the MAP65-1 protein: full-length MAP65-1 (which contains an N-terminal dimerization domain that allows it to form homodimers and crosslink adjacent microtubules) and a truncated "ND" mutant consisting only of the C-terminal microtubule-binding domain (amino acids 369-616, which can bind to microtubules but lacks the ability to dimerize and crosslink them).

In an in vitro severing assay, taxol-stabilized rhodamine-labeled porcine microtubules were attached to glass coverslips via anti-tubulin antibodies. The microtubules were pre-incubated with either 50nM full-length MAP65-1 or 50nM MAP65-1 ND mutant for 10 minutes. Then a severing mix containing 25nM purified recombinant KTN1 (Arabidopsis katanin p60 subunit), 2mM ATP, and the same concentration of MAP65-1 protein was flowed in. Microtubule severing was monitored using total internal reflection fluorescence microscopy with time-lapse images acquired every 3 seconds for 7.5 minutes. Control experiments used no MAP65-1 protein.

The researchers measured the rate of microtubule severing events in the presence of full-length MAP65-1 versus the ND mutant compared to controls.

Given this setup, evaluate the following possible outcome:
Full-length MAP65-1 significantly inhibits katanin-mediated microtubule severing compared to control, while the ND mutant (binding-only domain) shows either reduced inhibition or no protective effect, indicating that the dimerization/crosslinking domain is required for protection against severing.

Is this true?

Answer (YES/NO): YES